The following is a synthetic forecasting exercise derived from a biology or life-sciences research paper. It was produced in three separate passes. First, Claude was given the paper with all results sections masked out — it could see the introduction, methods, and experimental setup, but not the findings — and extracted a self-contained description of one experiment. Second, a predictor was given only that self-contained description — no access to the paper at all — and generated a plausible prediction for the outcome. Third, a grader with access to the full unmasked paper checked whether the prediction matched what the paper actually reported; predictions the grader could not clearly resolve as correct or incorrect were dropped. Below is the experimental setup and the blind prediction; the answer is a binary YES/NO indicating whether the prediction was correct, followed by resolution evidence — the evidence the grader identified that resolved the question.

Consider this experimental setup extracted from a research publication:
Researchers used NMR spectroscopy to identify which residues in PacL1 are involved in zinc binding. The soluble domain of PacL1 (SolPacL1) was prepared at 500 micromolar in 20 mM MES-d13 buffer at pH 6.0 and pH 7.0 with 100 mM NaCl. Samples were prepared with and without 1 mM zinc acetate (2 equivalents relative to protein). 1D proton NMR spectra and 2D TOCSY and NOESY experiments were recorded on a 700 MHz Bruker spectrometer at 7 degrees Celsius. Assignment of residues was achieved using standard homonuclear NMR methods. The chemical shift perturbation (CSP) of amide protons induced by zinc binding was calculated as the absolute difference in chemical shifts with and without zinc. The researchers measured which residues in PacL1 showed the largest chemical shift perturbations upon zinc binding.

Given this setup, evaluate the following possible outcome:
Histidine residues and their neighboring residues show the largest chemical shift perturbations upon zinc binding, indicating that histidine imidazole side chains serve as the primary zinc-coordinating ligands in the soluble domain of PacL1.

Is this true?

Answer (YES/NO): YES